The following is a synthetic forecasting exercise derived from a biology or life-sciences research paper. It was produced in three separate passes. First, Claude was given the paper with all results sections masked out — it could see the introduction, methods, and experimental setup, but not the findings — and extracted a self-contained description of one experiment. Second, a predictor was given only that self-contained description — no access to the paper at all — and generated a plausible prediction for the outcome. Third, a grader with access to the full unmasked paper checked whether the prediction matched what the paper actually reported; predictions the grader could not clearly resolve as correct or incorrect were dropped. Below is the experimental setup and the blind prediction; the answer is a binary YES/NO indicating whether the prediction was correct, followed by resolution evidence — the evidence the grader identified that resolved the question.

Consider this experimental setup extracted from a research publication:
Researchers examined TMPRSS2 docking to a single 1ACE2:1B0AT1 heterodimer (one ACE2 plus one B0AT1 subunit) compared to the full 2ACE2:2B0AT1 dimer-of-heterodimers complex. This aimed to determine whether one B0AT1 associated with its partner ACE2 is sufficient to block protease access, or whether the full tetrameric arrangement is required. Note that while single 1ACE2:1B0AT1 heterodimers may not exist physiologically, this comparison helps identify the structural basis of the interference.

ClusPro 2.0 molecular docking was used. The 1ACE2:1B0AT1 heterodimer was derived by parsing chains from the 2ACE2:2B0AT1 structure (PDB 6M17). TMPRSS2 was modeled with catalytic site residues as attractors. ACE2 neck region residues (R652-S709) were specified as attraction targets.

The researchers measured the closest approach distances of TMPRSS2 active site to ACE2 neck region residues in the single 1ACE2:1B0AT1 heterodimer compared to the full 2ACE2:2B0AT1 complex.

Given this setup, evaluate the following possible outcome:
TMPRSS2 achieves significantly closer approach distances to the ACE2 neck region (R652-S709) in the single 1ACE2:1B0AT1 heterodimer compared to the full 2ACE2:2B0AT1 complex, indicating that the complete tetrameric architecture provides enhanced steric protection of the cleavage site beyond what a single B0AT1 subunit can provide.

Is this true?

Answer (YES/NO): YES